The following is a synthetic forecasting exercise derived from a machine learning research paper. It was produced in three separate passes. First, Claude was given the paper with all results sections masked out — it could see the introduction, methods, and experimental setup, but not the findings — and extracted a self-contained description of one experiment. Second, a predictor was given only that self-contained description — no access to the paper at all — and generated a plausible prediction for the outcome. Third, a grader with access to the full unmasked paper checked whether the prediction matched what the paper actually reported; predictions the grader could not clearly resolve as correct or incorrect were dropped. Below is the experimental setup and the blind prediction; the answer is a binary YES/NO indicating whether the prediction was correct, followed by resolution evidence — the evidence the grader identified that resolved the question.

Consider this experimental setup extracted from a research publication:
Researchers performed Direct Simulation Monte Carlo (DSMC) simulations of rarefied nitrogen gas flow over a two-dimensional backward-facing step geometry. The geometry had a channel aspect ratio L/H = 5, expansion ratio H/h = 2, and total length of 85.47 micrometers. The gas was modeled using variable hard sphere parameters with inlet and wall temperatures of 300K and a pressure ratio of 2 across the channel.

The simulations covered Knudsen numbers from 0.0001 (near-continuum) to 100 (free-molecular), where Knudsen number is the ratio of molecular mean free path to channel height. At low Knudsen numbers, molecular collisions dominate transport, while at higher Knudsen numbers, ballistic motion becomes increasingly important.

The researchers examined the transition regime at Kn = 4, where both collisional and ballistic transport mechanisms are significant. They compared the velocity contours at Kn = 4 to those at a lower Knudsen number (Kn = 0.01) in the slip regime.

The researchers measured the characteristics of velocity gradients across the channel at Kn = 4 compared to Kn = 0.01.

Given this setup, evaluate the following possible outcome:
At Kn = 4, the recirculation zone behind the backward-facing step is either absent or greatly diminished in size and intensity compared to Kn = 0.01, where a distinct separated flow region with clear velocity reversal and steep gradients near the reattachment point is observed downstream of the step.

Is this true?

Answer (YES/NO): YES